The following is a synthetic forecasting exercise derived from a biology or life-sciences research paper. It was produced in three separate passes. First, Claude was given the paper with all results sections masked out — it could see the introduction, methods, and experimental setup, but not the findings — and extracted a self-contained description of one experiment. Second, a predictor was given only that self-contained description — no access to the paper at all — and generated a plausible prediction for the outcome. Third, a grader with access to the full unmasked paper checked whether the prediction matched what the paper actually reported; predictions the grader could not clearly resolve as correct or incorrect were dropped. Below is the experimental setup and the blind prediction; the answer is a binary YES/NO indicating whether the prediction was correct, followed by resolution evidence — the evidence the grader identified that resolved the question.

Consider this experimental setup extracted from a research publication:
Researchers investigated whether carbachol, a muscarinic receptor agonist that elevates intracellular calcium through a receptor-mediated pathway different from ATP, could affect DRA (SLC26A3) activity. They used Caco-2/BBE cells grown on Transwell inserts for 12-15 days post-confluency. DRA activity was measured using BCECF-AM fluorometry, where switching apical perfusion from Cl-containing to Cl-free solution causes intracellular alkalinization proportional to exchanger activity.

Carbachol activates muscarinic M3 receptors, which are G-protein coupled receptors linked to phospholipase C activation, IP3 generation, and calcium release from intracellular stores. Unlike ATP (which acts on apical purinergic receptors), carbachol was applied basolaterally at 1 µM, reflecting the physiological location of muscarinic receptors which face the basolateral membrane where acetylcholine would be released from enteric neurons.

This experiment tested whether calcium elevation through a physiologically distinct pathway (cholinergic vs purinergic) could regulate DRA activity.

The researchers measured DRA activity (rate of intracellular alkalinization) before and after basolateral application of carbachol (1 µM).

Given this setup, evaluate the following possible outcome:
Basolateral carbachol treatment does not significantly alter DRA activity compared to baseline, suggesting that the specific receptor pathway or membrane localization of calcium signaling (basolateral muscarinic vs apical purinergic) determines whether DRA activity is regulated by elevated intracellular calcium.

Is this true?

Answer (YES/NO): NO